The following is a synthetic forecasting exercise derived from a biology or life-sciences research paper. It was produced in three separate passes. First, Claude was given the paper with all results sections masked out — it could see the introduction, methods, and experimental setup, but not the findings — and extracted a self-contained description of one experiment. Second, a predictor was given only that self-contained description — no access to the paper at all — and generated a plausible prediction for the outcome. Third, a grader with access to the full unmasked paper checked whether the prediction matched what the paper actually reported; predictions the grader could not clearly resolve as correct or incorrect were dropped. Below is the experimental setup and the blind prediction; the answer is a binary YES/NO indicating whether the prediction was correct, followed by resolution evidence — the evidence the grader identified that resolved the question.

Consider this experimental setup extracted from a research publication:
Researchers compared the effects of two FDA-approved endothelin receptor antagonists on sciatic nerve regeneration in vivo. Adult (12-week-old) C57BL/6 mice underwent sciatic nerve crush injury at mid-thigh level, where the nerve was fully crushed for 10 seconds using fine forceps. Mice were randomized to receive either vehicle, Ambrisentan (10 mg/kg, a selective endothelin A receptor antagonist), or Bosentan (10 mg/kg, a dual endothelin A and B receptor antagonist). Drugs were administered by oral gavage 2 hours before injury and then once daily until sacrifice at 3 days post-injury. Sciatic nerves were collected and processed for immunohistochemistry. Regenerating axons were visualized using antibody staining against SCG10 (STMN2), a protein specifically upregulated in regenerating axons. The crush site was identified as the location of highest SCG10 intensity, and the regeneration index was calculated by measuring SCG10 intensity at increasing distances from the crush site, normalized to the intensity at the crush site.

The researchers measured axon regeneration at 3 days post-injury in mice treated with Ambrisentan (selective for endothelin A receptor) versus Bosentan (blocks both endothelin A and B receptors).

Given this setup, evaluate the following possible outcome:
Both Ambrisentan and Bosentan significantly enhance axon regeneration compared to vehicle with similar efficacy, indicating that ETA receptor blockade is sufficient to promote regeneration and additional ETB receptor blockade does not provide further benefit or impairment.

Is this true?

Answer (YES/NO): NO